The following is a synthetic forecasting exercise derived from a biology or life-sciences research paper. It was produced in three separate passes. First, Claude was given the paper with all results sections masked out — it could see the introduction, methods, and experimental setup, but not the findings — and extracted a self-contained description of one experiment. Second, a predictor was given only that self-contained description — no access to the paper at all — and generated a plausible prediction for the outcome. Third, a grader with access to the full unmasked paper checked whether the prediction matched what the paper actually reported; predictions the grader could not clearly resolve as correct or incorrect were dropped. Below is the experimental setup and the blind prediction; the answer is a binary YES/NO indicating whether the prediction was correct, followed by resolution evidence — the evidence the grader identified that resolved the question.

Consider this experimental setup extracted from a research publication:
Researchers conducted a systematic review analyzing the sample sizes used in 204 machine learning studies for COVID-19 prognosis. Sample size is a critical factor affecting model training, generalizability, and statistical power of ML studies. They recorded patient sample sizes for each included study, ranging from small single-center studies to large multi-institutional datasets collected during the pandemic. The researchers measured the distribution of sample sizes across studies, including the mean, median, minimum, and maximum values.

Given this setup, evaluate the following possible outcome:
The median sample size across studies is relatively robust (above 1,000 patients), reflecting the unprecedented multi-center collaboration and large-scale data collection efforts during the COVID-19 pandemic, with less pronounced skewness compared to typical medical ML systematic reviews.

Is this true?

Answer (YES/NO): NO